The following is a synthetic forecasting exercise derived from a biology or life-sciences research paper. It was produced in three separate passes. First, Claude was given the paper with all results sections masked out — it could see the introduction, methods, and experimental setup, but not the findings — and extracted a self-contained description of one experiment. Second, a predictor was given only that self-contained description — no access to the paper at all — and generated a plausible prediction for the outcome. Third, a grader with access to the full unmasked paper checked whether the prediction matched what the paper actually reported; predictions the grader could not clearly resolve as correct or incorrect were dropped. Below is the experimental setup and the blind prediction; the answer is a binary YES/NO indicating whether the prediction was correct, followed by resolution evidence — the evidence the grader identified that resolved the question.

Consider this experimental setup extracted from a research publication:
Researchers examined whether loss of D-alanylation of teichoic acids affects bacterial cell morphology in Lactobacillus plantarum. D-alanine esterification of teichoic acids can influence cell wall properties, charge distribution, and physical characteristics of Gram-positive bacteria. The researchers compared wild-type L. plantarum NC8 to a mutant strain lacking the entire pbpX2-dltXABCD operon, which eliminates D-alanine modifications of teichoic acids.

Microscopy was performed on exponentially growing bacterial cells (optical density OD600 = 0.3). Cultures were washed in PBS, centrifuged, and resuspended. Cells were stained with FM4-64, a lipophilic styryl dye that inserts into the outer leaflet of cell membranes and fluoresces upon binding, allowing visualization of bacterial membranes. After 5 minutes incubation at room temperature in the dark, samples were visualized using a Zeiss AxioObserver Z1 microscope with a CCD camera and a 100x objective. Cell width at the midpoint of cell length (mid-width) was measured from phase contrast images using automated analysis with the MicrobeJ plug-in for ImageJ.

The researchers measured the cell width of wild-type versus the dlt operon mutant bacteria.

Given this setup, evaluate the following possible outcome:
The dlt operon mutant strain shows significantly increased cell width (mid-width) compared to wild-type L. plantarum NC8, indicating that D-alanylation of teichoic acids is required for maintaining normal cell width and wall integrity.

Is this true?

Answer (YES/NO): NO